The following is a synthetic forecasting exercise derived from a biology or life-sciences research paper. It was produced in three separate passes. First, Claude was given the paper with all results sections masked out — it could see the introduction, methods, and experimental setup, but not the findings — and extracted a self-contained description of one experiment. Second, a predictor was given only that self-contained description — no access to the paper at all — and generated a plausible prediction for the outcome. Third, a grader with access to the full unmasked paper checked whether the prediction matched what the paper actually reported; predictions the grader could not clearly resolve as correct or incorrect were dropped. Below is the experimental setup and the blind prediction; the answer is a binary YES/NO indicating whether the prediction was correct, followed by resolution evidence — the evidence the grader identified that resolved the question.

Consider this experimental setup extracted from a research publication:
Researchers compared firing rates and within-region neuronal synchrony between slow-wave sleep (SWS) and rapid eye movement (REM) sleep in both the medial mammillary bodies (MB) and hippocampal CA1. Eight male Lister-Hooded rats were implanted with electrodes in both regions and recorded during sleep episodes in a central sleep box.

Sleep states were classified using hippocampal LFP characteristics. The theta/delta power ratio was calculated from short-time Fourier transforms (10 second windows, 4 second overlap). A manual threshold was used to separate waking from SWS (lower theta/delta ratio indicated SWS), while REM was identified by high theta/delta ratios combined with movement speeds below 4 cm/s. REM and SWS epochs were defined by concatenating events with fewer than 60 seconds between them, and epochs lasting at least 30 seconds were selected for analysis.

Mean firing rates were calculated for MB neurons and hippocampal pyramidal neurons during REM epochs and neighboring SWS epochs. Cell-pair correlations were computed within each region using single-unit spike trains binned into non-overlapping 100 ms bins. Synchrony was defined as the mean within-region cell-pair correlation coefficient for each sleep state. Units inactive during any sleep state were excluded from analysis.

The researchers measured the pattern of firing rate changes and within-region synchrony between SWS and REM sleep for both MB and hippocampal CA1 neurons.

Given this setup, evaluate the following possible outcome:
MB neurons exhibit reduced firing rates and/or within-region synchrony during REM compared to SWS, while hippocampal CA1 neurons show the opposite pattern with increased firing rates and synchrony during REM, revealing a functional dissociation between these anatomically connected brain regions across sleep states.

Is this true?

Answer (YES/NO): NO